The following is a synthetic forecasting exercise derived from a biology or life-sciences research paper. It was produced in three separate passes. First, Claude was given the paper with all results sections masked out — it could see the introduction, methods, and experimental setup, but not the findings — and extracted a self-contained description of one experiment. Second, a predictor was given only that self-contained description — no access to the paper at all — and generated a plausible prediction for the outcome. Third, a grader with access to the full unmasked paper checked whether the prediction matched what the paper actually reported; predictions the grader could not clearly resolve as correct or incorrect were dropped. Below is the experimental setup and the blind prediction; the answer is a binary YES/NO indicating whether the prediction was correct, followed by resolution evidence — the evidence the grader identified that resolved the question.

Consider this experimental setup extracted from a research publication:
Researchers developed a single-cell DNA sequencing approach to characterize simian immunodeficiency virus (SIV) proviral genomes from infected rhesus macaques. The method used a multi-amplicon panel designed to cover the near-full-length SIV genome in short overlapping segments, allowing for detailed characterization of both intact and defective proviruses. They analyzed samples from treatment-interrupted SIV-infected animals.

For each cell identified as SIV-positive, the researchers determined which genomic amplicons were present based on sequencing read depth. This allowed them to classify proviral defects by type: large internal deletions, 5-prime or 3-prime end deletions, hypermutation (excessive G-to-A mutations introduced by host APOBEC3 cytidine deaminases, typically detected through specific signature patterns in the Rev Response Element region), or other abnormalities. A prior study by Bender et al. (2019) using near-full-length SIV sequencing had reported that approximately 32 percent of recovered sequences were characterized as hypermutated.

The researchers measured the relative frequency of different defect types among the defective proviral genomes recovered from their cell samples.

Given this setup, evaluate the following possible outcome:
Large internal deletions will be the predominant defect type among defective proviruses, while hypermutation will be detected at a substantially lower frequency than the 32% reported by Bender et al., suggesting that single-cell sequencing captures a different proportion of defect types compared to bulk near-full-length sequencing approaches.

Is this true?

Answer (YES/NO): YES